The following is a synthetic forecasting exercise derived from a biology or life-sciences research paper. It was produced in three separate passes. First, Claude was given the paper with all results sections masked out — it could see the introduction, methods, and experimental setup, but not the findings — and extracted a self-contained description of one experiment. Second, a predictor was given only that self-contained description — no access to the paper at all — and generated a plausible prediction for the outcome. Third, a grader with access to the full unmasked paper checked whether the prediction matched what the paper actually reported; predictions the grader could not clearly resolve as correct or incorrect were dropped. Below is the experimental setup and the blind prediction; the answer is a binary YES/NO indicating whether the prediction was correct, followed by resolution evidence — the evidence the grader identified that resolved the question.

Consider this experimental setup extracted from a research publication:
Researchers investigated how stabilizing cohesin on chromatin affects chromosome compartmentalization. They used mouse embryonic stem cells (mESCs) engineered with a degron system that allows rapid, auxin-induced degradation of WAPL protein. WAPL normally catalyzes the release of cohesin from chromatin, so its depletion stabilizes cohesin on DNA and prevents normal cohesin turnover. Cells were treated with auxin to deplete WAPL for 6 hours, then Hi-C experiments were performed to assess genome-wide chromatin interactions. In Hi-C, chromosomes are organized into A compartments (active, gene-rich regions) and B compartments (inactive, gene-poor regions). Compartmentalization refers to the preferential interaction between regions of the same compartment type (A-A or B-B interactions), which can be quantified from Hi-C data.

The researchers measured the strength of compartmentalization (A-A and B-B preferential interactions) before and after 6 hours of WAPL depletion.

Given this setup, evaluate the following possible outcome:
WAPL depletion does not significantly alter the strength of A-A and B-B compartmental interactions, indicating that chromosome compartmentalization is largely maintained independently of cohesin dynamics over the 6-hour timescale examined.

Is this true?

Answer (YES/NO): NO